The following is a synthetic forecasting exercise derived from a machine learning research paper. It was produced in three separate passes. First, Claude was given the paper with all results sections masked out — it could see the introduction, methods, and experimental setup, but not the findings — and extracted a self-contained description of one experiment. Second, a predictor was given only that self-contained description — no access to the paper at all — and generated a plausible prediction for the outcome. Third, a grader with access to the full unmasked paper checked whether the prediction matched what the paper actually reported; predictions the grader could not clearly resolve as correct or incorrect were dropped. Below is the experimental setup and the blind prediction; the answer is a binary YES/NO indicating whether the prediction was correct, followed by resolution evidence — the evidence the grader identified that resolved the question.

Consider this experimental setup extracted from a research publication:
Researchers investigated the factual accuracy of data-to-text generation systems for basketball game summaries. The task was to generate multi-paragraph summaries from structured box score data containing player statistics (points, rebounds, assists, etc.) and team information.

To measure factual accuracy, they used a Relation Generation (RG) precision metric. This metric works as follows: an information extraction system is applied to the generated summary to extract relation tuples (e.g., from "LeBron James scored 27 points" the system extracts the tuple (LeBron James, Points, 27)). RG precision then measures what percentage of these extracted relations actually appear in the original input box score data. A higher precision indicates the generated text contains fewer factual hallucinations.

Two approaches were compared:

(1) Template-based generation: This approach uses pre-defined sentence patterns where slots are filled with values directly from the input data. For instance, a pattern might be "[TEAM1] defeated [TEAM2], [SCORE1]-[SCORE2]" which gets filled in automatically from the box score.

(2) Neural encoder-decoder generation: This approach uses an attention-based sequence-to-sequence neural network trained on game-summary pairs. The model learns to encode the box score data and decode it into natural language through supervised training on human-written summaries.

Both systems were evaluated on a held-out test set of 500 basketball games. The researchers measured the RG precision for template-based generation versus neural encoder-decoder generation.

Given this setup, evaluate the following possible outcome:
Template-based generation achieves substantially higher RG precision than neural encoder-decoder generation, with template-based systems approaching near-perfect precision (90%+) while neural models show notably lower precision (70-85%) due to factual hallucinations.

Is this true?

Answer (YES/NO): NO